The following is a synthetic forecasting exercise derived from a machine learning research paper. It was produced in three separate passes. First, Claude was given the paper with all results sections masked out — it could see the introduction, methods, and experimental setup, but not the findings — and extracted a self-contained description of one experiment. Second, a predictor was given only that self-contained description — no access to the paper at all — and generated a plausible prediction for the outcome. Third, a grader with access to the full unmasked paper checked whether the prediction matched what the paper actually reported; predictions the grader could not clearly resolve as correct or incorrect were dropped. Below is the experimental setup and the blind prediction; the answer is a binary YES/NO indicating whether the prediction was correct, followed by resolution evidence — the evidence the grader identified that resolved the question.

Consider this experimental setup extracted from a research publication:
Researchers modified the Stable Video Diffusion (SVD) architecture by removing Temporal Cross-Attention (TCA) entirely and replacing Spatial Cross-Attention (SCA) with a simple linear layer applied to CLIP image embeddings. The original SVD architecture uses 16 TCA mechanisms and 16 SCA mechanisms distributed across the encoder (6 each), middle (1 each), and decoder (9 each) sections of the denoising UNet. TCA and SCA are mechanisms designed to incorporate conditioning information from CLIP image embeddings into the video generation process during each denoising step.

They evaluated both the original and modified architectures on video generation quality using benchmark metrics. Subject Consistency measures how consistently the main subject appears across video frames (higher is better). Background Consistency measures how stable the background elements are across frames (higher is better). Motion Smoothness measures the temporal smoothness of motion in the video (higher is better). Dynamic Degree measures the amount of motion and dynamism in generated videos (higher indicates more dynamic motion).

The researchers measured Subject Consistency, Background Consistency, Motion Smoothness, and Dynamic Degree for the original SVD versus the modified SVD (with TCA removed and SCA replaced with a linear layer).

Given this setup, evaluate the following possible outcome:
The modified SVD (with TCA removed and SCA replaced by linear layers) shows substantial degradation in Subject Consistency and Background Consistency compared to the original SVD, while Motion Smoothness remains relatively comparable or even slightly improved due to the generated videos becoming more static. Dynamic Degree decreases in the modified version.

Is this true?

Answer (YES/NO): NO